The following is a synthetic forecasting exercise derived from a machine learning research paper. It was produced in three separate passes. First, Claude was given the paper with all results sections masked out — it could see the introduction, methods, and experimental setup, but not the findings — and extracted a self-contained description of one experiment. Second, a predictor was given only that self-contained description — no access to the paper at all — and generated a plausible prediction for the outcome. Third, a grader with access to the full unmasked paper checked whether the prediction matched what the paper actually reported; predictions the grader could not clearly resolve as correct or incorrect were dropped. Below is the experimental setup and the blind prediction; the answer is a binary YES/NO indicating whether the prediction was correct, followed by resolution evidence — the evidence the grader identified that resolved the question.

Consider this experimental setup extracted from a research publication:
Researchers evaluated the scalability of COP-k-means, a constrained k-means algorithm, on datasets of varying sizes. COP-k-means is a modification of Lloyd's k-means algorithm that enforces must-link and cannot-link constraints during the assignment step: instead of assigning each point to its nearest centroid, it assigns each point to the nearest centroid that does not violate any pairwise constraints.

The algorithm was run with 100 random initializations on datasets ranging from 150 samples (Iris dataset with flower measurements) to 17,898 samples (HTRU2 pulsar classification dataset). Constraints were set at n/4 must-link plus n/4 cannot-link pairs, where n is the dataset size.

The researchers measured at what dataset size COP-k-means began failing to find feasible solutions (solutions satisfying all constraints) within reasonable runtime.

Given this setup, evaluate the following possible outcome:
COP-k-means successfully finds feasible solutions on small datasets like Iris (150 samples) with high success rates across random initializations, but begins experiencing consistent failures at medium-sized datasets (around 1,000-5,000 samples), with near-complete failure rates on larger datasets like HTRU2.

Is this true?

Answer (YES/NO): NO